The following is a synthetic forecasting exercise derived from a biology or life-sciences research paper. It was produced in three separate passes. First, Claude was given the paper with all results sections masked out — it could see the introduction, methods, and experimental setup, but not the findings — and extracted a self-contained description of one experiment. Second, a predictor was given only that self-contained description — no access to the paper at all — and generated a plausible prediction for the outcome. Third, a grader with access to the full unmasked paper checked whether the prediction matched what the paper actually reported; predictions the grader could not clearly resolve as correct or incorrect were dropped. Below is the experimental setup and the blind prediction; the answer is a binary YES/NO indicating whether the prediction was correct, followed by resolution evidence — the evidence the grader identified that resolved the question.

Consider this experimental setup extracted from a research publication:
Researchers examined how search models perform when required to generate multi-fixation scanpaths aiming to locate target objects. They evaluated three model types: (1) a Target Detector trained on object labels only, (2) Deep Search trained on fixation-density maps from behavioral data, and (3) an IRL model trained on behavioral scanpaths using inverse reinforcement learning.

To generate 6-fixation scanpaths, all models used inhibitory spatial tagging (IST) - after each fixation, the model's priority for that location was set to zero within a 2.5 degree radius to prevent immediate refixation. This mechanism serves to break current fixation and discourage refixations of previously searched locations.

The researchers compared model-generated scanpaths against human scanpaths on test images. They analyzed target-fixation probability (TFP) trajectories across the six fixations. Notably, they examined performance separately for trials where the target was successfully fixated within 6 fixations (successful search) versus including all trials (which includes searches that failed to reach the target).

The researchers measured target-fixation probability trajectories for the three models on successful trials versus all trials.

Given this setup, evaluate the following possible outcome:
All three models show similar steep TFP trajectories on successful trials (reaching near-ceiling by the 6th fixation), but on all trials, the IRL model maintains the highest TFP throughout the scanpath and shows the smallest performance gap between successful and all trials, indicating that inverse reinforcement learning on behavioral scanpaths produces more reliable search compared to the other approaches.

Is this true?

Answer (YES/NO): NO